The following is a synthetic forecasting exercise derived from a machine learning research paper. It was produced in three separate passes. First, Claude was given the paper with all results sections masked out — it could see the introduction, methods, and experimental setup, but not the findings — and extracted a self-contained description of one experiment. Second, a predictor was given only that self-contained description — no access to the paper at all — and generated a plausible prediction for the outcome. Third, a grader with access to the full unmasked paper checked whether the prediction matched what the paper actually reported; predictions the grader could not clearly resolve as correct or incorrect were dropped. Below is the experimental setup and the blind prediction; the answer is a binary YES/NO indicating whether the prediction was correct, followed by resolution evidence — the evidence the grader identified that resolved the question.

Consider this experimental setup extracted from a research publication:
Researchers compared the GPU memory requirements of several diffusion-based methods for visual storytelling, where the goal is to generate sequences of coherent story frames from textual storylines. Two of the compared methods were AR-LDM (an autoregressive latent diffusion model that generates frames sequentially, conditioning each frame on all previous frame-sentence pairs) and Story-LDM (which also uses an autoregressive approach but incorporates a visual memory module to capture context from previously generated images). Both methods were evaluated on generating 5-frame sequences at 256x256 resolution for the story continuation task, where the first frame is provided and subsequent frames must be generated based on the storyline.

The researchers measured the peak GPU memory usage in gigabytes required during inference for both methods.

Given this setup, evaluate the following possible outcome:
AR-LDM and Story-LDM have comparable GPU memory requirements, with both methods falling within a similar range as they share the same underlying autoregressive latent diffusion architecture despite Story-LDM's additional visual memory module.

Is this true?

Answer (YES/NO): NO